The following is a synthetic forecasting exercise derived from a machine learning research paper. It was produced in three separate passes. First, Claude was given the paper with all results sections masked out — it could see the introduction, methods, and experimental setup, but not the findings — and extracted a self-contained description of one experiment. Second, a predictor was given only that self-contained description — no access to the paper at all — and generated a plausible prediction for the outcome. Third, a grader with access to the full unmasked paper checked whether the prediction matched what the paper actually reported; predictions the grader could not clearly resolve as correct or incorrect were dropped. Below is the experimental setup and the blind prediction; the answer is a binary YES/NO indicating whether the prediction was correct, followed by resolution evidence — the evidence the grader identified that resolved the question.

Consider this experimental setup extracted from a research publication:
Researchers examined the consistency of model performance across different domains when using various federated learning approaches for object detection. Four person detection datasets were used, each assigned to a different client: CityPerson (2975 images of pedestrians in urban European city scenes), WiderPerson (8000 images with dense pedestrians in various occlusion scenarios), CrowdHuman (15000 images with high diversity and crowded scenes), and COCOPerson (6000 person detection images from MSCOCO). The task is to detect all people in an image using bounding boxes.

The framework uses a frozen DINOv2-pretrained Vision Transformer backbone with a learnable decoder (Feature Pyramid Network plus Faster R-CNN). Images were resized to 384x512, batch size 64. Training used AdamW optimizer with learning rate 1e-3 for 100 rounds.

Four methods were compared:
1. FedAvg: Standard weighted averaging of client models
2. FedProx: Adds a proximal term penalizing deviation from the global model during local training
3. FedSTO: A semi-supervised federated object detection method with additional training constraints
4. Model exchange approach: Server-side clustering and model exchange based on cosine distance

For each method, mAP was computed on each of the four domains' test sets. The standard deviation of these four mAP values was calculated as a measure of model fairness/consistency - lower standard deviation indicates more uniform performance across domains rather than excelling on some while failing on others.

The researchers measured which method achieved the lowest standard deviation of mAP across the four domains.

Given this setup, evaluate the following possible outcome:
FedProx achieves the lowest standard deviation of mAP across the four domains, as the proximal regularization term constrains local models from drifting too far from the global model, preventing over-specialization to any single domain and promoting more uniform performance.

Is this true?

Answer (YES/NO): YES